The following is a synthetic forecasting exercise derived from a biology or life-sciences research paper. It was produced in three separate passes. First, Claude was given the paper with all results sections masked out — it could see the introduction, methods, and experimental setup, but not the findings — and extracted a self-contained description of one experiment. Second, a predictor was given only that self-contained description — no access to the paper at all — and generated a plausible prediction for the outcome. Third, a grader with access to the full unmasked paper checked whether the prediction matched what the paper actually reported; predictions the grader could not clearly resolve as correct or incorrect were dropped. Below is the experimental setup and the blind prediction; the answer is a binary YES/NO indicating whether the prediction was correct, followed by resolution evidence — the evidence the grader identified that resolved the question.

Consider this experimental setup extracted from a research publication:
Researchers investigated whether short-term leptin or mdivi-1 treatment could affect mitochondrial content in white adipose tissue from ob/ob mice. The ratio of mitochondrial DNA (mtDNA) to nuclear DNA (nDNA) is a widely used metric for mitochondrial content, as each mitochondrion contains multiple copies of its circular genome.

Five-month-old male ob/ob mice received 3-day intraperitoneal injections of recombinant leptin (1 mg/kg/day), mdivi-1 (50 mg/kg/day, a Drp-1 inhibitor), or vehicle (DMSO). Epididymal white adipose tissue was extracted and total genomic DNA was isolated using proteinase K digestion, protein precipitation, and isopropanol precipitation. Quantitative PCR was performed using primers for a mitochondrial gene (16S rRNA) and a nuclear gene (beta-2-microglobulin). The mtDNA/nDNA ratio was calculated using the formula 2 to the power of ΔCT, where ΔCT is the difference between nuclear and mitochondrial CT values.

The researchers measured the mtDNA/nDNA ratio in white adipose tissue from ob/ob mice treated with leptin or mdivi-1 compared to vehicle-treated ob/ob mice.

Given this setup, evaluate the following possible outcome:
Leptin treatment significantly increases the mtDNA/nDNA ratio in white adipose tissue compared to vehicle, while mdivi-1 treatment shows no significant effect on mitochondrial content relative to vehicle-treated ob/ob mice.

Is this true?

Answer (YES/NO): NO